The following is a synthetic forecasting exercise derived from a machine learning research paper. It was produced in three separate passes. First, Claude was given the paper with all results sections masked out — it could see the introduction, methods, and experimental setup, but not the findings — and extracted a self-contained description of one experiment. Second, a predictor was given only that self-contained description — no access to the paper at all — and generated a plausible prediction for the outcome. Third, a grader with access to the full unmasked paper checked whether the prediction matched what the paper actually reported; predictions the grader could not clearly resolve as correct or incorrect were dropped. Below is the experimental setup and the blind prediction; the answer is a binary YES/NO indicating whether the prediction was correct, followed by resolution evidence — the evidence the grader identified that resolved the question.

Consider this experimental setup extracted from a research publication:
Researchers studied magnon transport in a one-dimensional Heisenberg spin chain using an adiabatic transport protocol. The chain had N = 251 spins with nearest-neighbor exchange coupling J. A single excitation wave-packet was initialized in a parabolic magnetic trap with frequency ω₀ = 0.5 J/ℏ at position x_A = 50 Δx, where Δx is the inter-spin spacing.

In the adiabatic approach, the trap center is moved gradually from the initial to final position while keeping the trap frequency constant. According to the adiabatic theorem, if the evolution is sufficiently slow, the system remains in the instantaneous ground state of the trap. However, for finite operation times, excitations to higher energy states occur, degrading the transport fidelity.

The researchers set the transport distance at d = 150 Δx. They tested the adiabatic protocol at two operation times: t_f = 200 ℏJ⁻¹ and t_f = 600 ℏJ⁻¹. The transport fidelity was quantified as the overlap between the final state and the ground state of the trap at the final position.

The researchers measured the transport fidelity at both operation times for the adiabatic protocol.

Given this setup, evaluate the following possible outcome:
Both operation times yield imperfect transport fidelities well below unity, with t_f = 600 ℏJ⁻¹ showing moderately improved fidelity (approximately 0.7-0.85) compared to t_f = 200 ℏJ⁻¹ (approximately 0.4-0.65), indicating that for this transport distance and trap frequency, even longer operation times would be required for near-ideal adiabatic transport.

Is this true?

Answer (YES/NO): NO